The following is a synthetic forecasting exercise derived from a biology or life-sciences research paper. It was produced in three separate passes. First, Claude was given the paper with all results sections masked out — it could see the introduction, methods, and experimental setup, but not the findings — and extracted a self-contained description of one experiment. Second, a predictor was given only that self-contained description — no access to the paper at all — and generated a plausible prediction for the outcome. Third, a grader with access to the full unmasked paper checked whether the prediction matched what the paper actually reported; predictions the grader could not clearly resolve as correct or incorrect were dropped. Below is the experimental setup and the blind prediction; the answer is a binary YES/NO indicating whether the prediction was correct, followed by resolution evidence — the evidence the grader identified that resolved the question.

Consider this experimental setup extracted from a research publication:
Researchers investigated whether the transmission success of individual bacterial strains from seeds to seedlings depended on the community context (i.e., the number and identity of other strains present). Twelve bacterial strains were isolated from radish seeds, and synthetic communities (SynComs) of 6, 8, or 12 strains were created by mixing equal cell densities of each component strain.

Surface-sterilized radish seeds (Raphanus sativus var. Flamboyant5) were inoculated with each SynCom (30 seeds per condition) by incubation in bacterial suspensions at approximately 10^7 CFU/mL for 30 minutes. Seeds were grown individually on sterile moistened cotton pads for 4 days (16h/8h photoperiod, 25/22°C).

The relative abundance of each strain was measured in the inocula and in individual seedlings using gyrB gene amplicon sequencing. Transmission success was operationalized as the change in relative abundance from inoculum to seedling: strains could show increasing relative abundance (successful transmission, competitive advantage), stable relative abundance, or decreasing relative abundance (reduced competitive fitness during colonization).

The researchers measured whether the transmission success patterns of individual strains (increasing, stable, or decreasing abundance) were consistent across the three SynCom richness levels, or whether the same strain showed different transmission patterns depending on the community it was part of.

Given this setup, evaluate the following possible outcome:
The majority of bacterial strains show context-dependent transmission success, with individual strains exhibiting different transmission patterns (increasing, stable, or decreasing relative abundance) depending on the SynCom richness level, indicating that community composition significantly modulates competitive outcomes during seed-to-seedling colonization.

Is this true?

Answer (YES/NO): NO